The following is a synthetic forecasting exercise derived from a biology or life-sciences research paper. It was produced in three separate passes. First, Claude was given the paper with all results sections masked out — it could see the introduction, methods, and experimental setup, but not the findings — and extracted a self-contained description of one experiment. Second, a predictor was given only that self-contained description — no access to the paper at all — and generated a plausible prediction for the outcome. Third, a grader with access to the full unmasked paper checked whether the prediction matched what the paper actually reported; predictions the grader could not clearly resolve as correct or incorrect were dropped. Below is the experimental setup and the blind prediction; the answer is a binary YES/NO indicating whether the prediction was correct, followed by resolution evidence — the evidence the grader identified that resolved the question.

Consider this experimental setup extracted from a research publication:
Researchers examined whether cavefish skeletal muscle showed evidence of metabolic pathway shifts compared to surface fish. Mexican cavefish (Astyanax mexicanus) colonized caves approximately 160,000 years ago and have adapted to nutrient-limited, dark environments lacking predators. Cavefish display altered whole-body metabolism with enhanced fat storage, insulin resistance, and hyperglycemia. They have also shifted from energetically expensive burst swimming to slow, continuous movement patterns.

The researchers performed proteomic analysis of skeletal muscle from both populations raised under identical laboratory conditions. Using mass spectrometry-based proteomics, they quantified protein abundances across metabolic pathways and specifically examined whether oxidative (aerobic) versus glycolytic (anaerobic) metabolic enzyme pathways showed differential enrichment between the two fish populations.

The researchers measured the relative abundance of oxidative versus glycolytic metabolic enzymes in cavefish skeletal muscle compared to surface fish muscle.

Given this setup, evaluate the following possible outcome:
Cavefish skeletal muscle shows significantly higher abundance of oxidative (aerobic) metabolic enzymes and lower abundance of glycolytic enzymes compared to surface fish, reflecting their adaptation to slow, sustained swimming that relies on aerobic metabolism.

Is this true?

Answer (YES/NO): NO